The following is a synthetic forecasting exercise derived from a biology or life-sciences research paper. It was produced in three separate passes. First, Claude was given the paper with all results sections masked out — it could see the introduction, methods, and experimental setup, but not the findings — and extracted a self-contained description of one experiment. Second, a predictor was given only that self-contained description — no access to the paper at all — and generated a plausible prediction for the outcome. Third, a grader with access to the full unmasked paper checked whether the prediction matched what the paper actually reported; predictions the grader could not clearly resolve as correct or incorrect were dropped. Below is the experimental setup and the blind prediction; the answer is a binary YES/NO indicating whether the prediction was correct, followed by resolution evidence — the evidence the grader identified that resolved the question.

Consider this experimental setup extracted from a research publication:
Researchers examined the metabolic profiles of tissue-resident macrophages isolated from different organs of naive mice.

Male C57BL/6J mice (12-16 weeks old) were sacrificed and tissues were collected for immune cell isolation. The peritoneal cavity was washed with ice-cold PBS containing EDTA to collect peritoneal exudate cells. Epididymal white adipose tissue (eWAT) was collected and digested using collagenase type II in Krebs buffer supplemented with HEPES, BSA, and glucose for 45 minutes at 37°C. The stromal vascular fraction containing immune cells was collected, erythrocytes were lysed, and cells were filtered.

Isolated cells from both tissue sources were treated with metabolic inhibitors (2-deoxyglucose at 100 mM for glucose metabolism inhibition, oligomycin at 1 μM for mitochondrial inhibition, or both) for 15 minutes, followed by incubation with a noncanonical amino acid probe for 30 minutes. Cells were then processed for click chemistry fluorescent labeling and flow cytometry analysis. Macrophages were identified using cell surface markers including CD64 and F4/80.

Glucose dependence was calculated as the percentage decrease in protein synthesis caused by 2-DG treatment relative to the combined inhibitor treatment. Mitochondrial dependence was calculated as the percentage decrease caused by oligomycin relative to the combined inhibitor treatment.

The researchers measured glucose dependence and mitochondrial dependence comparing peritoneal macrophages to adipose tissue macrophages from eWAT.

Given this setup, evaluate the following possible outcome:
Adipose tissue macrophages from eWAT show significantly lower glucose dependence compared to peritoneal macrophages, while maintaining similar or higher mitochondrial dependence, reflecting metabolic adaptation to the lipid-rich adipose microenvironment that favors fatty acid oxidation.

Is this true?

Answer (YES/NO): NO